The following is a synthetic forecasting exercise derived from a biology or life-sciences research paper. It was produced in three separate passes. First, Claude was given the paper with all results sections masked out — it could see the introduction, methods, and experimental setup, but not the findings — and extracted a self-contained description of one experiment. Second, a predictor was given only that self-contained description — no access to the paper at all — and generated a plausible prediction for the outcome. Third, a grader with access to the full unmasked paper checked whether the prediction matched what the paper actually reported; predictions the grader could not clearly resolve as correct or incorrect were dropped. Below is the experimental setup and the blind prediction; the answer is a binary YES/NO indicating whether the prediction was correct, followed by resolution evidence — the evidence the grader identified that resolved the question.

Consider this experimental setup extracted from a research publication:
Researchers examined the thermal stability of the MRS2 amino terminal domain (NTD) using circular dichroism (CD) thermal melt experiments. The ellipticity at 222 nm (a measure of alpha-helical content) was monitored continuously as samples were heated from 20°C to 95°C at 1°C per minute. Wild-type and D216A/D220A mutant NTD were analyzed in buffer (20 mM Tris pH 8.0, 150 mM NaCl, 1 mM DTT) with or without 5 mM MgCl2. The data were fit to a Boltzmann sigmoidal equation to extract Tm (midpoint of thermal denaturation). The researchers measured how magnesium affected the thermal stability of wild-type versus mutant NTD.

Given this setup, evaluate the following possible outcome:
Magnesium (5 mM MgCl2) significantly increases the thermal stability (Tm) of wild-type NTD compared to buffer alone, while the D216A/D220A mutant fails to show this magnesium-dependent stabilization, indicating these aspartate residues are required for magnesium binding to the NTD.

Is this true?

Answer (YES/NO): YES